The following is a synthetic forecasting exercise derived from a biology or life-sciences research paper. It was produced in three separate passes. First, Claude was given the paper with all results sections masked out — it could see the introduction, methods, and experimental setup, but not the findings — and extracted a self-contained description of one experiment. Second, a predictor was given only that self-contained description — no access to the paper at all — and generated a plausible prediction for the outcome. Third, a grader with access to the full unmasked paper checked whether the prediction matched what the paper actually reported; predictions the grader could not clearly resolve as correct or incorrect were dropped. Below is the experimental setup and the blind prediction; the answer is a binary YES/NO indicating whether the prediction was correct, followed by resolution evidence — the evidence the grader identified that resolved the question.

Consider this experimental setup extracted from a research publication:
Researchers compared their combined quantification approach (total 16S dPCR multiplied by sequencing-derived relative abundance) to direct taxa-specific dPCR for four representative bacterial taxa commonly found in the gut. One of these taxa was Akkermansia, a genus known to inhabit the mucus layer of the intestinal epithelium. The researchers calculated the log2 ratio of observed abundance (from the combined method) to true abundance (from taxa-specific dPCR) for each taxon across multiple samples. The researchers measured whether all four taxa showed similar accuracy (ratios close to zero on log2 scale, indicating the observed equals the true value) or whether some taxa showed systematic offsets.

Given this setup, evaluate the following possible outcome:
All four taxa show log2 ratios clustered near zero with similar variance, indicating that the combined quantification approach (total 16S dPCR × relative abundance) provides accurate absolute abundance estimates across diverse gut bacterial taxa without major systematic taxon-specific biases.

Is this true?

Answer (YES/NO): NO